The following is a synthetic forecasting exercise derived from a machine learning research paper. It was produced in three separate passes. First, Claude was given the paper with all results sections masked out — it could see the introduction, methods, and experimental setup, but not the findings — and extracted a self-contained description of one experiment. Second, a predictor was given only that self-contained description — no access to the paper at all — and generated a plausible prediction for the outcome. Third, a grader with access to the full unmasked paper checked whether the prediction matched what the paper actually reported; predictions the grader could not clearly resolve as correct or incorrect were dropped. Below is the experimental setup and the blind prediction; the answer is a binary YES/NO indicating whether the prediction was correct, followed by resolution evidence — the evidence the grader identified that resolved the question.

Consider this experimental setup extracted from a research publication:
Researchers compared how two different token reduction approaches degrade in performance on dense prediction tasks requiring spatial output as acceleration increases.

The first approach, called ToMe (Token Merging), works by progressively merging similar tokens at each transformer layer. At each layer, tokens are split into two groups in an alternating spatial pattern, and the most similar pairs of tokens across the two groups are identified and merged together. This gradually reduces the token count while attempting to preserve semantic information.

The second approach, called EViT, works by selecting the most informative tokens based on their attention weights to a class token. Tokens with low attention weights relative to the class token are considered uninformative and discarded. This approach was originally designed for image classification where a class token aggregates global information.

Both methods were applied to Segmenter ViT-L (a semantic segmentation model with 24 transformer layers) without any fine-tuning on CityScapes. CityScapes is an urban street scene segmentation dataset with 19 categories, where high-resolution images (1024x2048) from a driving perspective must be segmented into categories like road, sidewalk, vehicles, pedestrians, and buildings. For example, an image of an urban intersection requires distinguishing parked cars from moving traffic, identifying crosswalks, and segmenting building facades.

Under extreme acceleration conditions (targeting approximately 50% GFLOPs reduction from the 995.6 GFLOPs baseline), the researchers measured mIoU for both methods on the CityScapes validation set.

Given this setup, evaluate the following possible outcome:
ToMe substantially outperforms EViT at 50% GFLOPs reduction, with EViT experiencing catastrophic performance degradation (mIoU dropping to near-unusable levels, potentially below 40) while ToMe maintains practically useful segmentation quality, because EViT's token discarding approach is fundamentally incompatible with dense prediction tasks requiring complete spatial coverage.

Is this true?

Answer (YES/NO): NO